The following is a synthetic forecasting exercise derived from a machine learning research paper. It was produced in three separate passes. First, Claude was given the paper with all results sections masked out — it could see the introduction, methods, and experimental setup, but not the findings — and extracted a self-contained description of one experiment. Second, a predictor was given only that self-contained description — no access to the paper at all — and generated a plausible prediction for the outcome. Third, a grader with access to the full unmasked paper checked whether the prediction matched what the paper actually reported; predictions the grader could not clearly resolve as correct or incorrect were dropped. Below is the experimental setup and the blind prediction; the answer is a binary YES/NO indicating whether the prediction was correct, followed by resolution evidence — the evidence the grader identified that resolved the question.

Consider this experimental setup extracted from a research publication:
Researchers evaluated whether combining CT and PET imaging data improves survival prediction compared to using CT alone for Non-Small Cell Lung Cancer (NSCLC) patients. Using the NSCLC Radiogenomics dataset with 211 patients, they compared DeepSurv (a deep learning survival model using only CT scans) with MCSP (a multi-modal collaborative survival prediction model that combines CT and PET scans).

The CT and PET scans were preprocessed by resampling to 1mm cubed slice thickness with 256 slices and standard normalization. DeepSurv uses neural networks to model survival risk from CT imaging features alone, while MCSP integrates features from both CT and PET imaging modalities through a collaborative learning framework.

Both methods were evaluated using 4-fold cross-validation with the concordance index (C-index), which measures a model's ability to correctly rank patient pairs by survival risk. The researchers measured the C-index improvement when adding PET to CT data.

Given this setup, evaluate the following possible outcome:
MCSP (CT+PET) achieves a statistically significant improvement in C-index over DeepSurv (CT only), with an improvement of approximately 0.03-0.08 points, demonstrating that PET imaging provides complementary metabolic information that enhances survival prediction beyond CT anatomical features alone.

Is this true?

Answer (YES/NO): NO